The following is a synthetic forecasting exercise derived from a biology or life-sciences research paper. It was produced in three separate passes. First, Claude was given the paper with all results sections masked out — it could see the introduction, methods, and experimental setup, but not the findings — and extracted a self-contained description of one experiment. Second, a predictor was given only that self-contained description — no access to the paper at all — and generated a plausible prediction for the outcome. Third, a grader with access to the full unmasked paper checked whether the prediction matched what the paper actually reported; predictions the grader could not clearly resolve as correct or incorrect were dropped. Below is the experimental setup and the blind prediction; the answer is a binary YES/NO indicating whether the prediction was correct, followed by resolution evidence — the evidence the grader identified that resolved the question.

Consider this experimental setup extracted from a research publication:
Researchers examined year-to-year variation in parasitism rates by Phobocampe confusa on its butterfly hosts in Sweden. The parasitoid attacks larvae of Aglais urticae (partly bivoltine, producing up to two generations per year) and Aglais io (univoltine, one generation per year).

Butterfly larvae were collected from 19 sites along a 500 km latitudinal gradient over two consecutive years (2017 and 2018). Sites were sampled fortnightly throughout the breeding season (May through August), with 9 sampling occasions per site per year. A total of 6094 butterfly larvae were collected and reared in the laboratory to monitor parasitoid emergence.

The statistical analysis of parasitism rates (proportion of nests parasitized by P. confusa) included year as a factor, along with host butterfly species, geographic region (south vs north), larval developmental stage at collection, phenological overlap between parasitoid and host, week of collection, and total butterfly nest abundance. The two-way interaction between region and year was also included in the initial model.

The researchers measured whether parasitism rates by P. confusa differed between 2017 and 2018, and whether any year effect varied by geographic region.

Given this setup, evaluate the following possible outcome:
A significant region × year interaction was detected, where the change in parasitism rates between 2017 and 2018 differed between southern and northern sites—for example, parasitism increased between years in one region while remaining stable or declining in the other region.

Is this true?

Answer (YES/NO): YES